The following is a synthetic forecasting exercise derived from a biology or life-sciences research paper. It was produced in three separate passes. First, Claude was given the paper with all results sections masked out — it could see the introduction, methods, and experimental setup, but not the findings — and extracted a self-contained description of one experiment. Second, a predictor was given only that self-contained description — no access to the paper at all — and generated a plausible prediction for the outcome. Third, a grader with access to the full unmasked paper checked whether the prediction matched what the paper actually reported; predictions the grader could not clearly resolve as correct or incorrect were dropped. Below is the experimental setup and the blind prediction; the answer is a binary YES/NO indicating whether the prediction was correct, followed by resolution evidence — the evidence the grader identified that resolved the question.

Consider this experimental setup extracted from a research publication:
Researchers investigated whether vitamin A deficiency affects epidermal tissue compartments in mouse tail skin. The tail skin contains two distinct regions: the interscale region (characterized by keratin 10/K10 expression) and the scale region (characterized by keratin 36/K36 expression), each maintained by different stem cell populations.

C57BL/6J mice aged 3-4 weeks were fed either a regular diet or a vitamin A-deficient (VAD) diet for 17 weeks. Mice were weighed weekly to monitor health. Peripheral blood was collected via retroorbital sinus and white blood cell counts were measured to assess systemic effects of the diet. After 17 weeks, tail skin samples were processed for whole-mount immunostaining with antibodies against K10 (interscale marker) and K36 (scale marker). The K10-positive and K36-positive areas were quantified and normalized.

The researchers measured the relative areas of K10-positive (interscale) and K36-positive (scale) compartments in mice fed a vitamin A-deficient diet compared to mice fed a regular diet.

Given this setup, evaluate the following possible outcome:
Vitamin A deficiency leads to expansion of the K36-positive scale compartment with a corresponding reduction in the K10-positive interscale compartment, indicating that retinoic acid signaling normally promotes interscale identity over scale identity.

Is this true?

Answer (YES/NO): NO